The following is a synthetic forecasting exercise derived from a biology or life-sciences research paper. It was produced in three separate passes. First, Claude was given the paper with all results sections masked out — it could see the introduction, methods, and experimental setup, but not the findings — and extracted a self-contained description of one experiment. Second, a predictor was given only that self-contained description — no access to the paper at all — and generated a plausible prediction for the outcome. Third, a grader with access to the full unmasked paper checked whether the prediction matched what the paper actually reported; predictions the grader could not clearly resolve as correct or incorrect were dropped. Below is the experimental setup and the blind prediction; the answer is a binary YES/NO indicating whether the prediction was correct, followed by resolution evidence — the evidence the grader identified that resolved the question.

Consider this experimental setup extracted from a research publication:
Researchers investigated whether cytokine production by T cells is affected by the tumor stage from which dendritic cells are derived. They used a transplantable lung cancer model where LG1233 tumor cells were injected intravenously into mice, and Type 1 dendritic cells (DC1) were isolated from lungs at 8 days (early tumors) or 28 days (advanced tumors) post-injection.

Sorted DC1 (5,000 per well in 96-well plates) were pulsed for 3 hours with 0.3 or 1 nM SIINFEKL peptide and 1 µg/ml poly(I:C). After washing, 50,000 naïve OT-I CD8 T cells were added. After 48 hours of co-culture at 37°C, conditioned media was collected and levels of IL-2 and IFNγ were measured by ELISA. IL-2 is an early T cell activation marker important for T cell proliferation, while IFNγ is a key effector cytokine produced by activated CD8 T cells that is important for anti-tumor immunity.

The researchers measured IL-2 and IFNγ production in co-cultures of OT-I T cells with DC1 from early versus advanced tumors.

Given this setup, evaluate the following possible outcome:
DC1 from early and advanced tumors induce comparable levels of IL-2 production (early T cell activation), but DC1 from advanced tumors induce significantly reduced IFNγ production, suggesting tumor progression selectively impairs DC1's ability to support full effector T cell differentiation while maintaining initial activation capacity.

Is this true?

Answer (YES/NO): NO